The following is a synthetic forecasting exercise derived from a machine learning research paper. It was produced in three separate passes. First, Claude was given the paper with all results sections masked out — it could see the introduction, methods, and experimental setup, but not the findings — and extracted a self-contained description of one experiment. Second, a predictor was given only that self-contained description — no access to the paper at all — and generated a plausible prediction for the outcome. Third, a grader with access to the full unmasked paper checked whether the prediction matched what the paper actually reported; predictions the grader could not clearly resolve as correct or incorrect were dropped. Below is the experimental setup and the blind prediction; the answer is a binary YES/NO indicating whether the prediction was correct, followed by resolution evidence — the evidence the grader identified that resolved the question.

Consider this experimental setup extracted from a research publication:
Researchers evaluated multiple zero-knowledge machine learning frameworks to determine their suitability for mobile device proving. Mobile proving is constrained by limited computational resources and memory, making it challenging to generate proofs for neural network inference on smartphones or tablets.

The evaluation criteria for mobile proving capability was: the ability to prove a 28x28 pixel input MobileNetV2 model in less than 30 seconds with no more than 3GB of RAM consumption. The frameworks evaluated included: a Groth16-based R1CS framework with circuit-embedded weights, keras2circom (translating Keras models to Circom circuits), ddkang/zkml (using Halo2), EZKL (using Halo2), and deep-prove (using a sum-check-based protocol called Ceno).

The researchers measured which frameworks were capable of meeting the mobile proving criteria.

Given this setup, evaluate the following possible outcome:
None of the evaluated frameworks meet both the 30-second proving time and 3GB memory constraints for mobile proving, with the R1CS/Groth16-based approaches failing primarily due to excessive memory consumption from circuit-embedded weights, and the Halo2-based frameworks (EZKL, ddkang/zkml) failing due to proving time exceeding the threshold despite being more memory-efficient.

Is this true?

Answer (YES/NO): NO